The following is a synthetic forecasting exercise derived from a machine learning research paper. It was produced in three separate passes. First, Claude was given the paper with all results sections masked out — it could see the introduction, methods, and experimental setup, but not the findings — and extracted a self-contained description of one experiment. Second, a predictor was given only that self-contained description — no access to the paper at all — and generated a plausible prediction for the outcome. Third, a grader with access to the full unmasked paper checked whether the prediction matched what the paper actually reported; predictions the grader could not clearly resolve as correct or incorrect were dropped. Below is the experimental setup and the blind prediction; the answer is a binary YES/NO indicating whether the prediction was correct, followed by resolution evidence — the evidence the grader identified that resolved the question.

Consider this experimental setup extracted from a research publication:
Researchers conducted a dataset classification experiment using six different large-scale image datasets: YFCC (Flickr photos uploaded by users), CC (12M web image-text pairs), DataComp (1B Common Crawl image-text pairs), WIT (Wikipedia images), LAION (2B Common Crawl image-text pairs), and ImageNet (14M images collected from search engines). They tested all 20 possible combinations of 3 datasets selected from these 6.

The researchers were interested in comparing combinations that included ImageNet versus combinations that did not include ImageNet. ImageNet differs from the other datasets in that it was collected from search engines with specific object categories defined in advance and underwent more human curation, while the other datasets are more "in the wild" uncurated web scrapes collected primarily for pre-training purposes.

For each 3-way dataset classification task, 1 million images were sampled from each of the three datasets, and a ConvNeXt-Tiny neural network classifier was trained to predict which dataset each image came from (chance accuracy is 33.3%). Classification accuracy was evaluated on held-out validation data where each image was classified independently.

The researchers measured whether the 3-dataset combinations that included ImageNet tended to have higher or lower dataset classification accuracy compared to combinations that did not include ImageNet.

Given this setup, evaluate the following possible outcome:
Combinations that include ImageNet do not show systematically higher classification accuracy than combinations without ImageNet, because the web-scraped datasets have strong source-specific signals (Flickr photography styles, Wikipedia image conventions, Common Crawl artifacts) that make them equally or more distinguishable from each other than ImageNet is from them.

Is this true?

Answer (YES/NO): NO